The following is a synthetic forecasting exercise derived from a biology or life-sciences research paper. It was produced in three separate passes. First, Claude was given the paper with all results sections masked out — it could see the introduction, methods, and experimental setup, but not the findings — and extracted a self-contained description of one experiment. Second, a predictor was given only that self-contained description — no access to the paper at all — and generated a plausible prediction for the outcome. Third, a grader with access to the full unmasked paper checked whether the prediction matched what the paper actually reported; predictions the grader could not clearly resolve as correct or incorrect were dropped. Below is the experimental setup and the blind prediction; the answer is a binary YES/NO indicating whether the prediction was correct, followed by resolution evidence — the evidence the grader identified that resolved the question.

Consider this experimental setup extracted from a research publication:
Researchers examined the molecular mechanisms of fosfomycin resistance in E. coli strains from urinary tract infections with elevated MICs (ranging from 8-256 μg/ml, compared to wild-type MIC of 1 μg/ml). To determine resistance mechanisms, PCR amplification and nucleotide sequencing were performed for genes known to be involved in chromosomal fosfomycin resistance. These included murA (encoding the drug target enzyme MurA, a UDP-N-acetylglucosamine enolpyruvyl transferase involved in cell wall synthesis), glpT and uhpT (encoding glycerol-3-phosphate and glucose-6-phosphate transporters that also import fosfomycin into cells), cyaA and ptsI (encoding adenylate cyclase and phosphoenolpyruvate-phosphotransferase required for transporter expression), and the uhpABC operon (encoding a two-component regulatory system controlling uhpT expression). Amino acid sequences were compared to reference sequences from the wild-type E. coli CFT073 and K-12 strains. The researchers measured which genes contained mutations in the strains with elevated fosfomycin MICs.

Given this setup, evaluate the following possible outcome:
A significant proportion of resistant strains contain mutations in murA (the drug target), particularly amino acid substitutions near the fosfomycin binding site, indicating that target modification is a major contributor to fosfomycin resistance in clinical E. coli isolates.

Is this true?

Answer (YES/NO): NO